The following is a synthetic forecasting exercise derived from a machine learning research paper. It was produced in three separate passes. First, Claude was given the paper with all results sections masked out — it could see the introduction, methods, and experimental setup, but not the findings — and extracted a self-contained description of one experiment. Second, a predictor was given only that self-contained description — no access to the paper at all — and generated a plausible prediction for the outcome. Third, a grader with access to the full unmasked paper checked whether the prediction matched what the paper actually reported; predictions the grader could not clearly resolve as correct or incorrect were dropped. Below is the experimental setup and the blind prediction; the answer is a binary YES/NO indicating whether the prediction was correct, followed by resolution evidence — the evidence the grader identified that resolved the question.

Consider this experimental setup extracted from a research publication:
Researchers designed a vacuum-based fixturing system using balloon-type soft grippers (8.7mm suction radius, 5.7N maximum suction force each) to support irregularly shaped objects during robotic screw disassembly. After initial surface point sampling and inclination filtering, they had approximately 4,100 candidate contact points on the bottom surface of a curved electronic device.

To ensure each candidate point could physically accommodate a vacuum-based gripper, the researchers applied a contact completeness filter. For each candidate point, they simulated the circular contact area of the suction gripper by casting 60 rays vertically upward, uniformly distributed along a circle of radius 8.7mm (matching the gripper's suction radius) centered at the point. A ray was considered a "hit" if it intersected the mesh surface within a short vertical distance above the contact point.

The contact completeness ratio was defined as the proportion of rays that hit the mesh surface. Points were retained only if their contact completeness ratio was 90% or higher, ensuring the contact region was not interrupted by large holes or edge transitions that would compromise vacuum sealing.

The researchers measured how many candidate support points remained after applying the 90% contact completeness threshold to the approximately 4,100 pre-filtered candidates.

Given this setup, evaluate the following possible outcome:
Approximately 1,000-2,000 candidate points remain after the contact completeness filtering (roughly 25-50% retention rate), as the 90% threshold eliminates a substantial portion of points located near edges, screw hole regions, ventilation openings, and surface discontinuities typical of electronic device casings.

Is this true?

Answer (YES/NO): NO